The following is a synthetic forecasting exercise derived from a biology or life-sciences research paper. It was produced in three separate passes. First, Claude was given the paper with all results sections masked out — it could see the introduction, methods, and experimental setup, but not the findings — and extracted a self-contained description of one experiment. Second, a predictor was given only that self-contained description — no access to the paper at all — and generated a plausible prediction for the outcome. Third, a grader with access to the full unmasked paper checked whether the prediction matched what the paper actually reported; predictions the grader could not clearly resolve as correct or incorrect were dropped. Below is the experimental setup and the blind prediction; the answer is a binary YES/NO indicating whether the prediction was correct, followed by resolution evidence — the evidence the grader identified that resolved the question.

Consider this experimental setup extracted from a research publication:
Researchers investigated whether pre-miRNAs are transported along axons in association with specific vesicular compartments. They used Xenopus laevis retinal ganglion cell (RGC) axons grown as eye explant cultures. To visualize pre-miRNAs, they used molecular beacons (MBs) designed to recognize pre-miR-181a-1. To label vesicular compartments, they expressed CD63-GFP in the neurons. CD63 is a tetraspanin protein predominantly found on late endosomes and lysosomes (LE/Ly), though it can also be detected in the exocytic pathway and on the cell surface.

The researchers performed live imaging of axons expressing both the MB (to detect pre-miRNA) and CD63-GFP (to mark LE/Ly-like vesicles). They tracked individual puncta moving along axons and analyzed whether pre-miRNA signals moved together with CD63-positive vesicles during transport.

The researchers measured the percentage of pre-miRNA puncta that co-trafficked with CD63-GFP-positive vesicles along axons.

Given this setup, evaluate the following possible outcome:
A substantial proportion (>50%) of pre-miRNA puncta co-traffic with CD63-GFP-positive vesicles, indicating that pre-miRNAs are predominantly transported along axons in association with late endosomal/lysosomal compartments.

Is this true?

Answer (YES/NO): YES